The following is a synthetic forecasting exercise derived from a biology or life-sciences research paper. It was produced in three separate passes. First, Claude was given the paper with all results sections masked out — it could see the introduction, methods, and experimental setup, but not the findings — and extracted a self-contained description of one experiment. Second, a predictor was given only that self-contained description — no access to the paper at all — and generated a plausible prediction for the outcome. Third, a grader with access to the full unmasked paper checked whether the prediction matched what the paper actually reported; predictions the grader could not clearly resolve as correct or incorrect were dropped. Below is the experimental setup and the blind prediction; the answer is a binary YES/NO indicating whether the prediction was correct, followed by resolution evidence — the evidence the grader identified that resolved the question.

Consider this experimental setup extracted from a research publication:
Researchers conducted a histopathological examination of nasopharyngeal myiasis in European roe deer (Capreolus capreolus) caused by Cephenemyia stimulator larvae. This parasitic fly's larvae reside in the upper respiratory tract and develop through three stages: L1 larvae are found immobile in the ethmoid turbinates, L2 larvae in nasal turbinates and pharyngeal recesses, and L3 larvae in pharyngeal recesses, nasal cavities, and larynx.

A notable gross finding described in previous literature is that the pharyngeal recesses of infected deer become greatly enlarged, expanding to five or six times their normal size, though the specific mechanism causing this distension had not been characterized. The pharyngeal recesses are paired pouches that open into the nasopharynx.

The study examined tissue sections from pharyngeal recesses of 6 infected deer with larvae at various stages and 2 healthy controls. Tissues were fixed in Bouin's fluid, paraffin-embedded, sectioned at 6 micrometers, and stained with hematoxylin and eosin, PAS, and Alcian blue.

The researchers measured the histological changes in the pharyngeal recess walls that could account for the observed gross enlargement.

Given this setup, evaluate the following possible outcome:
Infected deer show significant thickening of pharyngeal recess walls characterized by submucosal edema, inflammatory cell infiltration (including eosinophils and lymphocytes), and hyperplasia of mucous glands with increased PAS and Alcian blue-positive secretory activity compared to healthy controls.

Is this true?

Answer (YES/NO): NO